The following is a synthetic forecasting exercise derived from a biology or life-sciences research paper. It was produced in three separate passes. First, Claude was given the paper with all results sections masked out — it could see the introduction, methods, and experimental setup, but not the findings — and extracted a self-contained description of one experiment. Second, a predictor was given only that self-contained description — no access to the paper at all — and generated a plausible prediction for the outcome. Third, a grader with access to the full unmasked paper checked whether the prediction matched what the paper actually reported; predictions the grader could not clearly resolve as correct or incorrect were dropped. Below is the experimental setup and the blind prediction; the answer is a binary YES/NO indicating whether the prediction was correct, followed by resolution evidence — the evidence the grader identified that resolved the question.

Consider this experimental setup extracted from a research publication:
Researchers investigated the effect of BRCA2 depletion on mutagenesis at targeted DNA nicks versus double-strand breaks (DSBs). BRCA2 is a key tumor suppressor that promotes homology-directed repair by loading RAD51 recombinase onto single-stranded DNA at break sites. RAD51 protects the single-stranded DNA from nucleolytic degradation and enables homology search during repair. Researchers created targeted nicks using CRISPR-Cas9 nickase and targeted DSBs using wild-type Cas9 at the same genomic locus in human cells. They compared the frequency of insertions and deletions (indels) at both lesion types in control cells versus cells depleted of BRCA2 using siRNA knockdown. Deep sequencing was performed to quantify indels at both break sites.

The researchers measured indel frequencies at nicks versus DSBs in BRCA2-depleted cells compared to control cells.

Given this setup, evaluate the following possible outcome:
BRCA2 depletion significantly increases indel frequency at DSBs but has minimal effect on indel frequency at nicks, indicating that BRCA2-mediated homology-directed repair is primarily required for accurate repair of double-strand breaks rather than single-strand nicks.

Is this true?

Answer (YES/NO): NO